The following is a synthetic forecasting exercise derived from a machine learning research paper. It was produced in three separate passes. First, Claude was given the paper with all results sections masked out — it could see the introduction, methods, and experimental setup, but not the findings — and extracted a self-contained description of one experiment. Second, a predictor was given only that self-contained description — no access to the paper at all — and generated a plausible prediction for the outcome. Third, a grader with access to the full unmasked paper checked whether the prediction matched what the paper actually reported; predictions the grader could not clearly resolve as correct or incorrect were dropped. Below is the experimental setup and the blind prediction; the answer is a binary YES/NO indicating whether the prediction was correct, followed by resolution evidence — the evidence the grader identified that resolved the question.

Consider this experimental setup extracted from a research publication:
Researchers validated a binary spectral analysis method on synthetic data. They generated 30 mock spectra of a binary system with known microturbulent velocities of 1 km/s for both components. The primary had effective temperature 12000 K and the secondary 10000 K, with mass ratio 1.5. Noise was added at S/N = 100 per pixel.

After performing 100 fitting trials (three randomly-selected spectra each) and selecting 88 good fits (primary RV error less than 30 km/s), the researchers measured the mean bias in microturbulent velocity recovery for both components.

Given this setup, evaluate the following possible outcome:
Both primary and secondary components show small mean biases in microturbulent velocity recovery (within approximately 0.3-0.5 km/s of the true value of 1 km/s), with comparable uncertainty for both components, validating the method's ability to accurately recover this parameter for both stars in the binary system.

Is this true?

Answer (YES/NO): NO